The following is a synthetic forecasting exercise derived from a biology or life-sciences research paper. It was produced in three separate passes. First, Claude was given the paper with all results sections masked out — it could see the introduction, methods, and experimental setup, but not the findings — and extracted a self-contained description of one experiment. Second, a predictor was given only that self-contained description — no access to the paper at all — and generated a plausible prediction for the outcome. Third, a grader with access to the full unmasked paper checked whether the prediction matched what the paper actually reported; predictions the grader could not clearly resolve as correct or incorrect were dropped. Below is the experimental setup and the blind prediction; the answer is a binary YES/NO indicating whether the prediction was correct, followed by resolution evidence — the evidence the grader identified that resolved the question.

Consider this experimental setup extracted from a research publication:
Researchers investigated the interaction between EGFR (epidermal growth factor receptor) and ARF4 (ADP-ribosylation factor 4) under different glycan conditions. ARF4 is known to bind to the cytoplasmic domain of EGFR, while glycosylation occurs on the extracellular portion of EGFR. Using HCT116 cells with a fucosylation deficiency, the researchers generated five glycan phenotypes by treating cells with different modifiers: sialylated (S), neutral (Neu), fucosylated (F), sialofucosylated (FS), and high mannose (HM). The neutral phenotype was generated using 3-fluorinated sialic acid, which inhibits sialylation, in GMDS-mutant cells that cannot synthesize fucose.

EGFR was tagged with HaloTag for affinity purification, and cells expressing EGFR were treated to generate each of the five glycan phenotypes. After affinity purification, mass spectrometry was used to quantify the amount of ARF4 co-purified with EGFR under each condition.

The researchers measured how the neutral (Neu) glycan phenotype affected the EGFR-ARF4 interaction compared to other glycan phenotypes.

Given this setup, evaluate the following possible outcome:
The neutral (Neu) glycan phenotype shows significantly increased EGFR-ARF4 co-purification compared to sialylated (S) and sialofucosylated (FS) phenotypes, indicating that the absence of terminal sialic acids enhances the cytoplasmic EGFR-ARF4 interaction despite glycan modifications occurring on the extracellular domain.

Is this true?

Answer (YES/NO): YES